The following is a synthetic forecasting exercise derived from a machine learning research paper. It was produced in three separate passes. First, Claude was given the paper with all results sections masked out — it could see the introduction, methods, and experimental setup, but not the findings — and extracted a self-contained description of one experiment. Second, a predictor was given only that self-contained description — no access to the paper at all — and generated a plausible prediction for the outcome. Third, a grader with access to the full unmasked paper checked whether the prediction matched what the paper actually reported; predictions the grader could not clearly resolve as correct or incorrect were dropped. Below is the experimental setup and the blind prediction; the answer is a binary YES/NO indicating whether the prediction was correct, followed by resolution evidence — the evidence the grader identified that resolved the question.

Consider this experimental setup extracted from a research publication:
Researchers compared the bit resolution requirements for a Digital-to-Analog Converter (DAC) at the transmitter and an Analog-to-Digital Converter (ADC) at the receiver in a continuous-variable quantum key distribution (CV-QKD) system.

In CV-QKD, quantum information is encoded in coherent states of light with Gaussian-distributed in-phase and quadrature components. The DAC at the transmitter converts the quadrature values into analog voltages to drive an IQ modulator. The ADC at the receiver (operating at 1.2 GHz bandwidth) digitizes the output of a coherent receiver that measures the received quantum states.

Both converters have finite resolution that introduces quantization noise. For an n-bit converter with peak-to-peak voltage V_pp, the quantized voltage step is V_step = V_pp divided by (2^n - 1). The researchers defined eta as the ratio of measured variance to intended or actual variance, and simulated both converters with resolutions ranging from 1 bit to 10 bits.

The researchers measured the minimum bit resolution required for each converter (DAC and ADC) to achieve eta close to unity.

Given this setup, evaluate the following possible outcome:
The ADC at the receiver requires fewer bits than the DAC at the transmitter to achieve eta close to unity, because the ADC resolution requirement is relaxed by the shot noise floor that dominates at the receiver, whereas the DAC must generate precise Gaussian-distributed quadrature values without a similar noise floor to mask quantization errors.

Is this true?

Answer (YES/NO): NO